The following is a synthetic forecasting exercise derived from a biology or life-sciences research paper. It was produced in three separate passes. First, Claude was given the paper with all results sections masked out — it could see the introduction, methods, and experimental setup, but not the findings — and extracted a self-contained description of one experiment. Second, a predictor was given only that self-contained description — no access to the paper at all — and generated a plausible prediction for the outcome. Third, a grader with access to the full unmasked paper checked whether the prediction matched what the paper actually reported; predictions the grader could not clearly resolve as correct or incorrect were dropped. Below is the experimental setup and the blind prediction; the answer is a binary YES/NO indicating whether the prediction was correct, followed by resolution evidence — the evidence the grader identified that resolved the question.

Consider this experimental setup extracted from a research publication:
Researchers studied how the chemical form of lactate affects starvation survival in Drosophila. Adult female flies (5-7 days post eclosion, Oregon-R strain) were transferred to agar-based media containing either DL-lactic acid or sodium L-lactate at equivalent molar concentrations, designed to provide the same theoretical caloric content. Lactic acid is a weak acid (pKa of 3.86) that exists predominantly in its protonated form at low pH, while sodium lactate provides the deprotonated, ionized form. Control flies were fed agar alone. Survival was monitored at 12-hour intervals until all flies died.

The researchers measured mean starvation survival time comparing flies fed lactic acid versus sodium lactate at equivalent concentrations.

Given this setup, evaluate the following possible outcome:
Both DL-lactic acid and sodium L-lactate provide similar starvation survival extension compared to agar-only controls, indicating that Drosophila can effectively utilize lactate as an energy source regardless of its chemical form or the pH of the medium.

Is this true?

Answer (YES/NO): NO